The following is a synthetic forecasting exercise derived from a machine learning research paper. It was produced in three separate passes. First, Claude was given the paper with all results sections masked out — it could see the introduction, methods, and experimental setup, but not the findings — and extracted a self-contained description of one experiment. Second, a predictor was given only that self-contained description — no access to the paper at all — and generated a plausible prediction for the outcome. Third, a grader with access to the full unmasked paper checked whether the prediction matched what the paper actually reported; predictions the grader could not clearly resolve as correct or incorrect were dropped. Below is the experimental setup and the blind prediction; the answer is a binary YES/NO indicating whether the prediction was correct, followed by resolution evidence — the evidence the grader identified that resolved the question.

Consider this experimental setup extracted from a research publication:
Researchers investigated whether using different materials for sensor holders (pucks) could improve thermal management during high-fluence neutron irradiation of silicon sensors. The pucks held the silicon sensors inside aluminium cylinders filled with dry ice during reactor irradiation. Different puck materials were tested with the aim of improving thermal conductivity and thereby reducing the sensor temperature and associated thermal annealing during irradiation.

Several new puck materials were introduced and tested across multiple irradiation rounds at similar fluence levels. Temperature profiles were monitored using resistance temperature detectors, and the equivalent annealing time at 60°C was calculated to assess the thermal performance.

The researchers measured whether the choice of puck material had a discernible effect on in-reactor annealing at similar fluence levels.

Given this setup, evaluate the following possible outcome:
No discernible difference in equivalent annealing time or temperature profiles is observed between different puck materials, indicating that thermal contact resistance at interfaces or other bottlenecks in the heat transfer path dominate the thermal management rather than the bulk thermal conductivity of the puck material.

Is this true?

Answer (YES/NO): NO